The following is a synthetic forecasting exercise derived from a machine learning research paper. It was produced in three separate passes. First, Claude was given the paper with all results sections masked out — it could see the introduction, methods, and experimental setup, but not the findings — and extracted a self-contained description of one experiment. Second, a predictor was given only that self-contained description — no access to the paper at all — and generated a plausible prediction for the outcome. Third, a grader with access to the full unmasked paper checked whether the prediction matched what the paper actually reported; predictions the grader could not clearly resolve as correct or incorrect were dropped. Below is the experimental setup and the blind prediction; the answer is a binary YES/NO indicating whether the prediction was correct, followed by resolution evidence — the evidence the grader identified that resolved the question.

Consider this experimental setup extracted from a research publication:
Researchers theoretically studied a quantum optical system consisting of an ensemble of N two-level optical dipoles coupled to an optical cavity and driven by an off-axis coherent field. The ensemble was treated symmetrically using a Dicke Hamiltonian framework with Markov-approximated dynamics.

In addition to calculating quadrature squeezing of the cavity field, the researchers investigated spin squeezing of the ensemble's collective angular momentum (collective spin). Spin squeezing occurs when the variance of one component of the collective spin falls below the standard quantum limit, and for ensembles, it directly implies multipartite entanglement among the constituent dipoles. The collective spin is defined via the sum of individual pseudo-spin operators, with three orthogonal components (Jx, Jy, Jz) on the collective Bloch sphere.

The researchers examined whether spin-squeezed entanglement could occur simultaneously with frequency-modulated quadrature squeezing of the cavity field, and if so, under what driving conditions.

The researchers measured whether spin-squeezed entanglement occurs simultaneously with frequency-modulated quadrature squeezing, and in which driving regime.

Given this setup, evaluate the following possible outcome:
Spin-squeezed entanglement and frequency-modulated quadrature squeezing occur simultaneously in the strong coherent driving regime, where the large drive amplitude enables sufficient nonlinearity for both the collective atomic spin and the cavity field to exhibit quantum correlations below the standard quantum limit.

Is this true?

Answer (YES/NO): NO